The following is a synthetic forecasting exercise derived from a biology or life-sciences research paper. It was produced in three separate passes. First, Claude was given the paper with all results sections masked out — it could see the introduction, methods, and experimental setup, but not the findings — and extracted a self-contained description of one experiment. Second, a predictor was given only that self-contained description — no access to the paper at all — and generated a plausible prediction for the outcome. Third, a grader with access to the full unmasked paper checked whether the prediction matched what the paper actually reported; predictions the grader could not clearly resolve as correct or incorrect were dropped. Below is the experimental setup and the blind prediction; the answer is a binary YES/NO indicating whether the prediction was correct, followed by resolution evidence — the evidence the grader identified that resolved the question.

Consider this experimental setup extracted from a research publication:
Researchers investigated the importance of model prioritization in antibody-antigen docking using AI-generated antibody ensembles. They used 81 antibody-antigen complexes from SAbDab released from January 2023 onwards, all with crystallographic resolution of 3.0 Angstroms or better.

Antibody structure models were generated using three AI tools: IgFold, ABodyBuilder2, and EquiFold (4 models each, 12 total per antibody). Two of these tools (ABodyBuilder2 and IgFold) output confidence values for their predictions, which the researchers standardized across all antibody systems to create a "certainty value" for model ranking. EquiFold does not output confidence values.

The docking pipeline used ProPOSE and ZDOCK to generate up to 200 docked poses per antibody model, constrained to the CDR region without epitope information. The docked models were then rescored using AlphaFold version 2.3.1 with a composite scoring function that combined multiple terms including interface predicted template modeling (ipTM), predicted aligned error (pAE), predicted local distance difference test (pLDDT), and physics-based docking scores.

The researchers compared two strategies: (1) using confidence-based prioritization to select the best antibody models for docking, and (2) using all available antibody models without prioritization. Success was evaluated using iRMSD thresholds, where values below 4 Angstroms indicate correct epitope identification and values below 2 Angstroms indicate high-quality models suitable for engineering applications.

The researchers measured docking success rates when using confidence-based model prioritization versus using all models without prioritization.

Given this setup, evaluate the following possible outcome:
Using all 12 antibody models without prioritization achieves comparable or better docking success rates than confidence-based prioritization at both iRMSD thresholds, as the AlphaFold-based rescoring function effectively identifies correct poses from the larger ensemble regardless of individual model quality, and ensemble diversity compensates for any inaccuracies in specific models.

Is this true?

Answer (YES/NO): NO